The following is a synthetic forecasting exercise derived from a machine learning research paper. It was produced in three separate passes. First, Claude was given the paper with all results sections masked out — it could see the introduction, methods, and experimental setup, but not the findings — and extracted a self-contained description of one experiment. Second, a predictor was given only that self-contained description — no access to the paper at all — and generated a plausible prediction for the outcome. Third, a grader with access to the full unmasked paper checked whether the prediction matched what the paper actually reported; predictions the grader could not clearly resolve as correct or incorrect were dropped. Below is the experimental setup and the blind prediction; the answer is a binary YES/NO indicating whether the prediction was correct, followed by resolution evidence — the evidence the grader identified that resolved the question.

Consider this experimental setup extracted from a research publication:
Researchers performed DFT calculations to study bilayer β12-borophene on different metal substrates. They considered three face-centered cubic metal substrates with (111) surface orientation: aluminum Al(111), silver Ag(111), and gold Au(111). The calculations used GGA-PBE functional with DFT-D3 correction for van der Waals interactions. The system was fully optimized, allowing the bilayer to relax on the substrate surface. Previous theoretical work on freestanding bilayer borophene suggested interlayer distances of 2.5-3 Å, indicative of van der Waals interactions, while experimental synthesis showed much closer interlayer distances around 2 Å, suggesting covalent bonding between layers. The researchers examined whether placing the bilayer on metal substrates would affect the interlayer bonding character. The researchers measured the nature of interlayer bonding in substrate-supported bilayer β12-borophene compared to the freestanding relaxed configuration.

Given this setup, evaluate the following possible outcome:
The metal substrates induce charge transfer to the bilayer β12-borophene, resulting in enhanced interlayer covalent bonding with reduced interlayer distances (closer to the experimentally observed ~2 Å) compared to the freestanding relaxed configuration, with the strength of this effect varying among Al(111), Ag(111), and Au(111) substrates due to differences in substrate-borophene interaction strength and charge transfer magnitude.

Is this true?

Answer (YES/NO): YES